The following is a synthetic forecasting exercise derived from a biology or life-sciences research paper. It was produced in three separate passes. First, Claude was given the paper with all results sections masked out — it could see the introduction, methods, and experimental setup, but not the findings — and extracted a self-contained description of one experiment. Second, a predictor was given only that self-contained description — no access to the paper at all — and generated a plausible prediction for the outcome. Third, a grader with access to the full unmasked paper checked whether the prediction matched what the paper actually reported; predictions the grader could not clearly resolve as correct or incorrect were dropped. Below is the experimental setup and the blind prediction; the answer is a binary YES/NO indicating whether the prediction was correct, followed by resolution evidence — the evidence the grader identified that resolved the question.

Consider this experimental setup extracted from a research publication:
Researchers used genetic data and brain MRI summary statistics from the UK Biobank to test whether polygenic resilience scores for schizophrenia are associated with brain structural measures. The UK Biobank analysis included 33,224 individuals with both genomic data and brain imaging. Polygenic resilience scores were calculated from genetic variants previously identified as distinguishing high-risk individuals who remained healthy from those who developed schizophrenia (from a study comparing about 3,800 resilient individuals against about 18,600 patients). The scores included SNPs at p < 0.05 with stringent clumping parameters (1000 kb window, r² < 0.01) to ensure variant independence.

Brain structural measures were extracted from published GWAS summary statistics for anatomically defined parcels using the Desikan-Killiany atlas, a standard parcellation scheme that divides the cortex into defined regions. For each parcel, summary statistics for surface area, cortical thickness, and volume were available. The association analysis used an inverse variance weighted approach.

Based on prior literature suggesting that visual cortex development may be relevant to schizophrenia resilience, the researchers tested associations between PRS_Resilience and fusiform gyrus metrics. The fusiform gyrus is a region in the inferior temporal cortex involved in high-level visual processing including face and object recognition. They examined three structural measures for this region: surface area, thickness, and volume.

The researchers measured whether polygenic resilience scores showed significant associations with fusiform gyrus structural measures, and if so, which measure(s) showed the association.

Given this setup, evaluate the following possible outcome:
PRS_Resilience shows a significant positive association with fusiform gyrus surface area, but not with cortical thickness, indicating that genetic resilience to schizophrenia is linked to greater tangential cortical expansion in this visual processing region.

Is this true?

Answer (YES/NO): NO